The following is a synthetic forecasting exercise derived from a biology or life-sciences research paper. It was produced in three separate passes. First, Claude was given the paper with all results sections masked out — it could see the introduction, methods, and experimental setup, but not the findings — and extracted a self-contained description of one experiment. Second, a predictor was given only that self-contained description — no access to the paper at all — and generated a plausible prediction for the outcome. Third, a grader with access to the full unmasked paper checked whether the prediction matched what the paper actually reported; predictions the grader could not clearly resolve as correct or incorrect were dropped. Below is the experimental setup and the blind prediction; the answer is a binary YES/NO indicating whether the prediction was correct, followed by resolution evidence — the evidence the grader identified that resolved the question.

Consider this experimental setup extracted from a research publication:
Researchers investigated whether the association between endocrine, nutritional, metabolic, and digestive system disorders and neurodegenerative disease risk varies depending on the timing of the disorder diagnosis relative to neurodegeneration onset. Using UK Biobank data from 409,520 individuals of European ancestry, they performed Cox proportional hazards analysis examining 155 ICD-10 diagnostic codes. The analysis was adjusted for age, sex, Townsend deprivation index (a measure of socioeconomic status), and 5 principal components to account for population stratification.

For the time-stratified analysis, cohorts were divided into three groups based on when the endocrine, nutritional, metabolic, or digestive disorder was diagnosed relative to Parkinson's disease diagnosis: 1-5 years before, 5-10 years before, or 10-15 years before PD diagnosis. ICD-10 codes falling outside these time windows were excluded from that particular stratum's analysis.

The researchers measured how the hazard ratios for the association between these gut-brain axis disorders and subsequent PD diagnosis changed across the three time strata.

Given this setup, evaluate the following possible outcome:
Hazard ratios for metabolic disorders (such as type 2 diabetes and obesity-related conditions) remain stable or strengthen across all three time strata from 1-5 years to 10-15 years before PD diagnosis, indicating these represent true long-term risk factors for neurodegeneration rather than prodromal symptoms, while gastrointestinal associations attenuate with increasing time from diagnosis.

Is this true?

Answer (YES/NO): NO